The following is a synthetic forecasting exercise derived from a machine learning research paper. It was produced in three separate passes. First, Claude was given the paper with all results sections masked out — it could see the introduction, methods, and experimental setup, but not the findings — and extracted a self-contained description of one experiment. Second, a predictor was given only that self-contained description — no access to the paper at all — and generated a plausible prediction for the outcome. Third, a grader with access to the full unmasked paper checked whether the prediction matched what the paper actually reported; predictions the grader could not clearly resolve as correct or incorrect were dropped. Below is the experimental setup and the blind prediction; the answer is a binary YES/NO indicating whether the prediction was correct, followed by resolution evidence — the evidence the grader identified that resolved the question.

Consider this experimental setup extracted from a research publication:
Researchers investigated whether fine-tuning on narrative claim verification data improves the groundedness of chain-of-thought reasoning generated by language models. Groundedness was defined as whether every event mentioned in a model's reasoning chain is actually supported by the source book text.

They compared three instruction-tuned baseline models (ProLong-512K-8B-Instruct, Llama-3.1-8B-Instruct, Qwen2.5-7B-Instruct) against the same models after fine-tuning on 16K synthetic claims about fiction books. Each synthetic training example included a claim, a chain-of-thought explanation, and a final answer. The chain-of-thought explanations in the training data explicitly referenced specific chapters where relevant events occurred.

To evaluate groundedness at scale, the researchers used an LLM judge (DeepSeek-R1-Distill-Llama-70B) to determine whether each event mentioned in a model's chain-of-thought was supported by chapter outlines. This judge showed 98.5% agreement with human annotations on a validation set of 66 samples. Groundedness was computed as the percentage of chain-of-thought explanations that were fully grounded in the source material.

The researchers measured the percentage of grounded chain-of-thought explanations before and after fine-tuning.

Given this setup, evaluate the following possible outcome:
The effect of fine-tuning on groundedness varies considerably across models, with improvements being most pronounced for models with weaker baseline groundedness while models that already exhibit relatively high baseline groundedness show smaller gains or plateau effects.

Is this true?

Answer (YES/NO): NO